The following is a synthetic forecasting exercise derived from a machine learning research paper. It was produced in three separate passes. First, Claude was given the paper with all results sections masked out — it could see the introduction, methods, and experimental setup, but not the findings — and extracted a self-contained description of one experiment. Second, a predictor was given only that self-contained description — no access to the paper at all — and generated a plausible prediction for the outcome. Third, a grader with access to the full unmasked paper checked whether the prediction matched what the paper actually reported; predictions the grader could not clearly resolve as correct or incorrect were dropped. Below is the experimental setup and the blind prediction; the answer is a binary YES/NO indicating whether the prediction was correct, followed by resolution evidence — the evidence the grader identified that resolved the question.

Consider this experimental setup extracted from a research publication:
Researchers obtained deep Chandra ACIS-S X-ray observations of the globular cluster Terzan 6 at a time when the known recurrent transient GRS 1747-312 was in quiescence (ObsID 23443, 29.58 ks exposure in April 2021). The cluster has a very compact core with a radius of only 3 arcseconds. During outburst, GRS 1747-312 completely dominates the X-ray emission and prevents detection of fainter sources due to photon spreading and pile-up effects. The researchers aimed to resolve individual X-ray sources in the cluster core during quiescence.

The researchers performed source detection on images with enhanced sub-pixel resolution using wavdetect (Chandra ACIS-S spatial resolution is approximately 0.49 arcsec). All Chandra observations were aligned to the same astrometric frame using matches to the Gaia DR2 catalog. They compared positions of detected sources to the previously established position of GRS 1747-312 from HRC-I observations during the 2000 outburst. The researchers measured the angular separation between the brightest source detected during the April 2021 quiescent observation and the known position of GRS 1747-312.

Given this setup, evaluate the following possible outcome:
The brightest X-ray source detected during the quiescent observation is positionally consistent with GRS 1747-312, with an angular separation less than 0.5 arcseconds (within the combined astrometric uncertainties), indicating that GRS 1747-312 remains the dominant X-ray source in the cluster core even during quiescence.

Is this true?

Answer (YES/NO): NO